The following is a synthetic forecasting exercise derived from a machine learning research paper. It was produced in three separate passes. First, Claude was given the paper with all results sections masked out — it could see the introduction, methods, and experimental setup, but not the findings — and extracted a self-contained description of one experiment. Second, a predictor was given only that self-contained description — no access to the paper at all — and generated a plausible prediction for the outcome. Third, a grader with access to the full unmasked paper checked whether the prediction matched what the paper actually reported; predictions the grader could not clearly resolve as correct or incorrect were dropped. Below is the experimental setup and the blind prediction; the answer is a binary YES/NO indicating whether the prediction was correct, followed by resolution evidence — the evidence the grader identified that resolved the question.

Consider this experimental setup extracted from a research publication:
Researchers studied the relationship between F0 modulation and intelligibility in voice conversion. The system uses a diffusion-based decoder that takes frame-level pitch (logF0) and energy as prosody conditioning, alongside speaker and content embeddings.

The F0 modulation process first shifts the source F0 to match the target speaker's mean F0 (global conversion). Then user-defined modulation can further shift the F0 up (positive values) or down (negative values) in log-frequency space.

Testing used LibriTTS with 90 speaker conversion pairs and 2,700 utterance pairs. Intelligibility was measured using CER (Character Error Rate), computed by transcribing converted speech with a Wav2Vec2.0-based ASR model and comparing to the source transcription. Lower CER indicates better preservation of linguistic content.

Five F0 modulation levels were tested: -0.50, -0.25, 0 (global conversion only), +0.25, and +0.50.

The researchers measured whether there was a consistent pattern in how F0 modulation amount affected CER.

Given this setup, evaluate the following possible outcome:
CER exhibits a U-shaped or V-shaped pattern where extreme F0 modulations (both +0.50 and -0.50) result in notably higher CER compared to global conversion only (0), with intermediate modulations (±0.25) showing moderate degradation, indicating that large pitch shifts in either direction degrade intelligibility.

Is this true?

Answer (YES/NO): NO